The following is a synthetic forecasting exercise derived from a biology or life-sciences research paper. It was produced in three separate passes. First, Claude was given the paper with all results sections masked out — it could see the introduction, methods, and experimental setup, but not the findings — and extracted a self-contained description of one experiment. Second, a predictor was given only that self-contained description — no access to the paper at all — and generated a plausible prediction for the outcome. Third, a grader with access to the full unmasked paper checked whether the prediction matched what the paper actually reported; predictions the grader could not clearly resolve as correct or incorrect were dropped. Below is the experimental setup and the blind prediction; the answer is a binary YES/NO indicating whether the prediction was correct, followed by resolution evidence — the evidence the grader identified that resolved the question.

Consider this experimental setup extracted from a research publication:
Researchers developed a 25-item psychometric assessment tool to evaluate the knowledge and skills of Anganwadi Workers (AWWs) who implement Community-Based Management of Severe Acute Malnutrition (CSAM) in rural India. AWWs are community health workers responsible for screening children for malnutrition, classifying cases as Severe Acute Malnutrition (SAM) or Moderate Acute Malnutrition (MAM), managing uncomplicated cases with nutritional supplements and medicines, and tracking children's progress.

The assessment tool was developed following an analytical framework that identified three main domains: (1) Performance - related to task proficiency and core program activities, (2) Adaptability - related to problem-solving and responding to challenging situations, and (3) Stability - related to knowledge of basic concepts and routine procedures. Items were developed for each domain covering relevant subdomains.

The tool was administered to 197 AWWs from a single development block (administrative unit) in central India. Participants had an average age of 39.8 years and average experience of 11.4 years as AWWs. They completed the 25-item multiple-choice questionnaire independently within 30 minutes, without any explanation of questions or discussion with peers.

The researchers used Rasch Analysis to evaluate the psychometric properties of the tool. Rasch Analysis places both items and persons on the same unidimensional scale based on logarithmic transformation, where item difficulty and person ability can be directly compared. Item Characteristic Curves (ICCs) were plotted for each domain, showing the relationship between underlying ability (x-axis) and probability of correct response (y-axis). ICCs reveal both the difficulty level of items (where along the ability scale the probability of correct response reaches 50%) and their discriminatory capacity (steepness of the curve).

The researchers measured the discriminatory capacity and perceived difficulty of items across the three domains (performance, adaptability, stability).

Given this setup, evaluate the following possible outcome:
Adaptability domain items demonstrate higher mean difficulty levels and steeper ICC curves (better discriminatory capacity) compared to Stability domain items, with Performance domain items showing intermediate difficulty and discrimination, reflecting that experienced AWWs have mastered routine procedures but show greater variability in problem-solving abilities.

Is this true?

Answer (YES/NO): NO